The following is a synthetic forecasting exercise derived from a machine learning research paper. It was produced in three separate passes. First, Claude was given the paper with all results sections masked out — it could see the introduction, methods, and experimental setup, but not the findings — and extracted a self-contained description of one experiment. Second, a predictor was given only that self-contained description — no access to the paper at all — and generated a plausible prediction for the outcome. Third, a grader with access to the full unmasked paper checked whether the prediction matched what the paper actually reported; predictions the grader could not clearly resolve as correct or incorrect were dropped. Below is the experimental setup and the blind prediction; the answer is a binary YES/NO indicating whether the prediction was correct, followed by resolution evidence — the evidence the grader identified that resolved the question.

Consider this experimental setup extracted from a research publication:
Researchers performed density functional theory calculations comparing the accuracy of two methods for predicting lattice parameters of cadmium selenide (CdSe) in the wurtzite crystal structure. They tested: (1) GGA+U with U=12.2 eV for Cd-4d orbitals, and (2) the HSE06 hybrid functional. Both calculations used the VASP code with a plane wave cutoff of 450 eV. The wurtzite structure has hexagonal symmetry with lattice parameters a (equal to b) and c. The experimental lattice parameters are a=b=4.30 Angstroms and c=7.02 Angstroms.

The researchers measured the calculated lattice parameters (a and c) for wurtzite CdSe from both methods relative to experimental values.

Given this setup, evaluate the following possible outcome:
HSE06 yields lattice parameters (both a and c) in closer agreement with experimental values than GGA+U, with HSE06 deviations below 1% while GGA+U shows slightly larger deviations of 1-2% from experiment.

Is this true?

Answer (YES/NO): NO